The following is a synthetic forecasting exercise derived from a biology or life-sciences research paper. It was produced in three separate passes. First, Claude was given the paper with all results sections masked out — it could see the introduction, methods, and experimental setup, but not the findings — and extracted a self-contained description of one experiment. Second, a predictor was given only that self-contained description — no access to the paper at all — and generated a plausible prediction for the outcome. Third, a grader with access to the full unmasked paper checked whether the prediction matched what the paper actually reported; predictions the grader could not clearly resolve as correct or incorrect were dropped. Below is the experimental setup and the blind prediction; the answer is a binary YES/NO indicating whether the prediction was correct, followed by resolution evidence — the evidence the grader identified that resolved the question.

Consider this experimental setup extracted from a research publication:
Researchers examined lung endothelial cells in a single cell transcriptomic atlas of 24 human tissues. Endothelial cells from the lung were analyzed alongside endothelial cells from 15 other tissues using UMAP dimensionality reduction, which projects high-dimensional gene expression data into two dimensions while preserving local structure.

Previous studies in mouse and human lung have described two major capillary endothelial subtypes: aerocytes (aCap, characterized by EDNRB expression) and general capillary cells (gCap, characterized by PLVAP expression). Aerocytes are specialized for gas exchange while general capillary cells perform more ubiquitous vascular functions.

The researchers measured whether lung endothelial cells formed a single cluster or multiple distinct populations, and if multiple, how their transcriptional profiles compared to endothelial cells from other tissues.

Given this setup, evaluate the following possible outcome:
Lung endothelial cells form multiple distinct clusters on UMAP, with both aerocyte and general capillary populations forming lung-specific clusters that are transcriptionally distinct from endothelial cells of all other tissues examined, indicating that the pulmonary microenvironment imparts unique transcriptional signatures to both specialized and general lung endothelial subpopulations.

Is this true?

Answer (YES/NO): NO